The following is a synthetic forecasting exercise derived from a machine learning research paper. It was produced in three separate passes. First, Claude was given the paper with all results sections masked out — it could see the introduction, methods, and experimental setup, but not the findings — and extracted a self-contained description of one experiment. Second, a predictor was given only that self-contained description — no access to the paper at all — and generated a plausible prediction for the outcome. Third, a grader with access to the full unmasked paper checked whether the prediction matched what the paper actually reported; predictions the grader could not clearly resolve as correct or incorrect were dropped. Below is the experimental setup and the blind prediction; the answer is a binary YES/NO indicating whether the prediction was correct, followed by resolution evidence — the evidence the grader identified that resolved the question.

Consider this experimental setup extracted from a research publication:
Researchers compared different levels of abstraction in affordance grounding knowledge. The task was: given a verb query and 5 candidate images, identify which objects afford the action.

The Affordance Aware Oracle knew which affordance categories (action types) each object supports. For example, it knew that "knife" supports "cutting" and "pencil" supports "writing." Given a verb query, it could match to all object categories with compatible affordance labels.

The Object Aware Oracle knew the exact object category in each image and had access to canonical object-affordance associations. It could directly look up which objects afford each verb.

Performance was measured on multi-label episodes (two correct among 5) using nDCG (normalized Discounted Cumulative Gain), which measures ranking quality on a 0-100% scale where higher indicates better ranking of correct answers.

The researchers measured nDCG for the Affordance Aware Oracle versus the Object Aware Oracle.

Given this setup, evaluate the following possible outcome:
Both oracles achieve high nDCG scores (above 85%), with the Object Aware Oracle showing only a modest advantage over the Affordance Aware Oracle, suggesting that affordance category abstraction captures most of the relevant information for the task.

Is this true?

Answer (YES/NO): NO